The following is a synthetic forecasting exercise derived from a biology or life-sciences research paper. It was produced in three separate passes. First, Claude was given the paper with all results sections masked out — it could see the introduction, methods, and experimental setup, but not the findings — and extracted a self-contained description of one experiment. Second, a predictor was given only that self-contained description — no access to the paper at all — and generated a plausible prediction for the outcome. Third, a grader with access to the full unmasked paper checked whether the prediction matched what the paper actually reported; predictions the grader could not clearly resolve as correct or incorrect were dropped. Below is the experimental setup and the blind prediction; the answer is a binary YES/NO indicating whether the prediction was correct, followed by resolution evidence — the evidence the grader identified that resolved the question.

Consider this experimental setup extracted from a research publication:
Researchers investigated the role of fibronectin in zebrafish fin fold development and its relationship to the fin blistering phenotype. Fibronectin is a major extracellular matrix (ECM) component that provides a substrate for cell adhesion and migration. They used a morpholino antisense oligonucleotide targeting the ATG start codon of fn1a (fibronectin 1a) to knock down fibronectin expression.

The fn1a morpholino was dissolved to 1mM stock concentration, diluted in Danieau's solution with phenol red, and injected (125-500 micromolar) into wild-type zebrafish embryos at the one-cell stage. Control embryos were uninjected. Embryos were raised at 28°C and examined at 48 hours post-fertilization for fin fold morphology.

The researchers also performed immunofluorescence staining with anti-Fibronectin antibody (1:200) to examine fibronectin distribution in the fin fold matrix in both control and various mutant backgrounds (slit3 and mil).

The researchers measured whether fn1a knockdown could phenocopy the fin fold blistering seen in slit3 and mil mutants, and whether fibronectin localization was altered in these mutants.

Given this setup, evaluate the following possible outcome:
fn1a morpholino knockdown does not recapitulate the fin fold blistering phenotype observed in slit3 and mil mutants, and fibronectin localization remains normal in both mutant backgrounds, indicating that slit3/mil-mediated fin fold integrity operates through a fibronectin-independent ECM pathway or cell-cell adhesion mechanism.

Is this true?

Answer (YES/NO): NO